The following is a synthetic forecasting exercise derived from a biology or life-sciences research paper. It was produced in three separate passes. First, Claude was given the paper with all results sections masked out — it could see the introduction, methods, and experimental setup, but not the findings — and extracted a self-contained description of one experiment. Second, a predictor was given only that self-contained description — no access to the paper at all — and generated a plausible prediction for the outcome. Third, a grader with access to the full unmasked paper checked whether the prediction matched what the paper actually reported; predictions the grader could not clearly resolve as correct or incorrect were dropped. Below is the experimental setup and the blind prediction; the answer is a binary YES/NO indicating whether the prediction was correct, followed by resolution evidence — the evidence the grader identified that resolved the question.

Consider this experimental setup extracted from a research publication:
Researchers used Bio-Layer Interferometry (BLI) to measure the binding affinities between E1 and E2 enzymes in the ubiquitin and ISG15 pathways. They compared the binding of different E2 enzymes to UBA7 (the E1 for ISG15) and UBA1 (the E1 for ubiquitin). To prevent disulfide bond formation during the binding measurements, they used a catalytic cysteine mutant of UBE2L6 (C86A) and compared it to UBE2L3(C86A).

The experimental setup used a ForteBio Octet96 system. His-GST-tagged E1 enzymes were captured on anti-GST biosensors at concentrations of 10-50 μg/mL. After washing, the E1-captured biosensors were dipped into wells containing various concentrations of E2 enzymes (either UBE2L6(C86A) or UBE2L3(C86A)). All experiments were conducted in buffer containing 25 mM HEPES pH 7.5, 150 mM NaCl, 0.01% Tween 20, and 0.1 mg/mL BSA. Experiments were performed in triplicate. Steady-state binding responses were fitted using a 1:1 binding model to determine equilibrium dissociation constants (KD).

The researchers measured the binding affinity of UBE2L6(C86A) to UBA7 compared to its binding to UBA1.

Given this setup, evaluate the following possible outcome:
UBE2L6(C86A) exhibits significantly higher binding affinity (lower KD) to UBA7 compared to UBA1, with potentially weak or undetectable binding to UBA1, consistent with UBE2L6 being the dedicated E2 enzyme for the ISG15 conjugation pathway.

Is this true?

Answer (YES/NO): YES